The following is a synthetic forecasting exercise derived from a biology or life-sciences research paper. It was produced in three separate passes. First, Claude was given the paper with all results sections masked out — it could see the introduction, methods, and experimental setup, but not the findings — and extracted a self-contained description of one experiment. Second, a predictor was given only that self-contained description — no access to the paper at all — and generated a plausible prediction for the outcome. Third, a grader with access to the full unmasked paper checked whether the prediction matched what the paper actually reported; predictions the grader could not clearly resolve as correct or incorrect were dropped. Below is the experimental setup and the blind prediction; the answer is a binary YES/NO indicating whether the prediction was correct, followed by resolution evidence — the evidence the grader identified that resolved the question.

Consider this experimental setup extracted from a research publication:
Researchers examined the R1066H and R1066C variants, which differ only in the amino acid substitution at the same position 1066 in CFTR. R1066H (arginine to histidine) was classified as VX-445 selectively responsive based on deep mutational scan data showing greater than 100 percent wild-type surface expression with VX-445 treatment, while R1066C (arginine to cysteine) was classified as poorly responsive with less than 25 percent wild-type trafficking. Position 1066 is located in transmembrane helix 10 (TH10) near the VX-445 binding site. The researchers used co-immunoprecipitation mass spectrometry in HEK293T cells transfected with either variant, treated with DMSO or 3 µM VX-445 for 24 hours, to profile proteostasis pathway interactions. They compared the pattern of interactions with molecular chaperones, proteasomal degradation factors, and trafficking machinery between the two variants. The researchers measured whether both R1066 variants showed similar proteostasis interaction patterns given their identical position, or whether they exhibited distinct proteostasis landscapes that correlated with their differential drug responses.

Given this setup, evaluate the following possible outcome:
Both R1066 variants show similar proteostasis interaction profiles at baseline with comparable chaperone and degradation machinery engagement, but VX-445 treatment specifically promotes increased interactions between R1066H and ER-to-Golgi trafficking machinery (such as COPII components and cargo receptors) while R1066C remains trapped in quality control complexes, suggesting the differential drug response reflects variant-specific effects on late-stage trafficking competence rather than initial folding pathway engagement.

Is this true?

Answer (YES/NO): NO